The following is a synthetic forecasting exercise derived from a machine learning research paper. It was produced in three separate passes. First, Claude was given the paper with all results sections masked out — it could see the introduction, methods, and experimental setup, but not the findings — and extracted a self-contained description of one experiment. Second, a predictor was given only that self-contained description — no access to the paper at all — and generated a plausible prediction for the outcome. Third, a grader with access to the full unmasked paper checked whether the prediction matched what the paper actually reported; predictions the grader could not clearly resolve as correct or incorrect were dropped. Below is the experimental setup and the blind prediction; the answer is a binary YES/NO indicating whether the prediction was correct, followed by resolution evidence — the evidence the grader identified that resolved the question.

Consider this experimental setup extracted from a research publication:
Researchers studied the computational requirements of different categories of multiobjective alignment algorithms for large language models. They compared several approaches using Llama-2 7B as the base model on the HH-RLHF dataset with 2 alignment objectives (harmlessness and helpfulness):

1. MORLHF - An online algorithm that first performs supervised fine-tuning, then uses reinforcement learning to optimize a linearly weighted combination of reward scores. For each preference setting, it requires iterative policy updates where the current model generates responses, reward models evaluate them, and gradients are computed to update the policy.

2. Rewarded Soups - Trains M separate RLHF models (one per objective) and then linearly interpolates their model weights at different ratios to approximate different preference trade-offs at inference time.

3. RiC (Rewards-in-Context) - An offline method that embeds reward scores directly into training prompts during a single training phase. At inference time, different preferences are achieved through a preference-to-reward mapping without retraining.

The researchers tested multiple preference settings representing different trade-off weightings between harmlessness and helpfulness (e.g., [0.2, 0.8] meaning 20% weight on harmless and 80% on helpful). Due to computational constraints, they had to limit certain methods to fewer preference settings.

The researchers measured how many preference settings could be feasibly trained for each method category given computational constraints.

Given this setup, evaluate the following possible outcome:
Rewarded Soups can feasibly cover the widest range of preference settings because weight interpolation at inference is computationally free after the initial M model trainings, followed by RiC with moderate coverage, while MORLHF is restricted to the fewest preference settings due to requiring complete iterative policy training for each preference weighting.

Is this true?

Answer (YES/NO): NO